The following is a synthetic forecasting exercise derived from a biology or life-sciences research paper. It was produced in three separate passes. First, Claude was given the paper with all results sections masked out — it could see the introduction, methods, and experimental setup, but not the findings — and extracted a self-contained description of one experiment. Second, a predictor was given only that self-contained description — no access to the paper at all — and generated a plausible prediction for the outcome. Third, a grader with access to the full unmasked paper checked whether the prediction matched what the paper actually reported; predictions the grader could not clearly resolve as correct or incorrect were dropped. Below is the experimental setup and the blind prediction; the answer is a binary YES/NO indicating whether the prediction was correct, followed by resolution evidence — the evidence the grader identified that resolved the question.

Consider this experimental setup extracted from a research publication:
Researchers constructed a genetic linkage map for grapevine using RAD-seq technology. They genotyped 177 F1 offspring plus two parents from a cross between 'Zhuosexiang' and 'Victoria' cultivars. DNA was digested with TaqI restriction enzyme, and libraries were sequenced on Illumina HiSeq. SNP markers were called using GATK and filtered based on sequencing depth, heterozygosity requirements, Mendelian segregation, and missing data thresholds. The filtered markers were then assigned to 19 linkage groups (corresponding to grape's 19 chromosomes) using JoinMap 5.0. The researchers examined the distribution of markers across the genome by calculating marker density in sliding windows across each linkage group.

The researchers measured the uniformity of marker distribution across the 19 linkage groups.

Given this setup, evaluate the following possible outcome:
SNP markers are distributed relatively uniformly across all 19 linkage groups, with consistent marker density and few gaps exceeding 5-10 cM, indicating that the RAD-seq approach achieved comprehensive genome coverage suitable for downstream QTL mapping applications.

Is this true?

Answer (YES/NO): YES